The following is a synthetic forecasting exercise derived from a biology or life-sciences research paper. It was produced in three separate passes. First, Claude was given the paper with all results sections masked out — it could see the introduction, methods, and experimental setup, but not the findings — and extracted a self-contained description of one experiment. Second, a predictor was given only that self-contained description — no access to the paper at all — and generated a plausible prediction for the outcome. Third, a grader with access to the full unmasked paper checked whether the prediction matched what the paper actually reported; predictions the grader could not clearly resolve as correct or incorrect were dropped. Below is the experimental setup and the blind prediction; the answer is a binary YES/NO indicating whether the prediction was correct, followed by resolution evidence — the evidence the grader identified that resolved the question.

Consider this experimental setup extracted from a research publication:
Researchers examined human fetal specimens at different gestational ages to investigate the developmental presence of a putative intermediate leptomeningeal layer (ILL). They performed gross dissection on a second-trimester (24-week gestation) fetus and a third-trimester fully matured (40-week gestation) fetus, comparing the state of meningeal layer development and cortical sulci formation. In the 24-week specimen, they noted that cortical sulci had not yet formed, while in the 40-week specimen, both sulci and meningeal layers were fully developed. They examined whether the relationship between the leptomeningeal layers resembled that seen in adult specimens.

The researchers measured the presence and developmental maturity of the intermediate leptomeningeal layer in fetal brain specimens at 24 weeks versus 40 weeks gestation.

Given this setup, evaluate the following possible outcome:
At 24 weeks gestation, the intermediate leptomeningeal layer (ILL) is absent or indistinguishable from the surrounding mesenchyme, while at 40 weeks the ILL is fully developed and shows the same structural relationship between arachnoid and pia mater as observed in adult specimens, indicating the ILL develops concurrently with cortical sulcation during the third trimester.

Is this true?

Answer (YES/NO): NO